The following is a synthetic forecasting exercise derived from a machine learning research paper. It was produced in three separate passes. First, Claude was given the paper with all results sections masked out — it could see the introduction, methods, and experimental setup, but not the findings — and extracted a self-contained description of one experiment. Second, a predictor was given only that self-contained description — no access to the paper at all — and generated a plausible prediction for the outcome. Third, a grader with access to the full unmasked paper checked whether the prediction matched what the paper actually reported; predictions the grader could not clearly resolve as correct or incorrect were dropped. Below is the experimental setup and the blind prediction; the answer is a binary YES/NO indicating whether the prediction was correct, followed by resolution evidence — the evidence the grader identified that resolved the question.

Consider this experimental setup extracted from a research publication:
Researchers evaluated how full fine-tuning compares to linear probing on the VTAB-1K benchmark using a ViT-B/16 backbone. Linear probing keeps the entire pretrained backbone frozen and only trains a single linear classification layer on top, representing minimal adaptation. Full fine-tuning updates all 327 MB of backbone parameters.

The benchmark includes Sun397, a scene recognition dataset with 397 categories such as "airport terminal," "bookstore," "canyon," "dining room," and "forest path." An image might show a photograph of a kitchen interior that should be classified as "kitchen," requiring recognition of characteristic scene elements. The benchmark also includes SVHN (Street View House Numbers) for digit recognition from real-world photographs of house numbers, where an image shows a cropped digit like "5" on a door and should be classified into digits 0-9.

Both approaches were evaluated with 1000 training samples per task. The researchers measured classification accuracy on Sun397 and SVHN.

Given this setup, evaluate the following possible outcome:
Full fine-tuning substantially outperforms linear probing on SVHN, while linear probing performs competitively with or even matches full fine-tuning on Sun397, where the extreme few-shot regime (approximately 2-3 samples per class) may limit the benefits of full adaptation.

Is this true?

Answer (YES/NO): NO